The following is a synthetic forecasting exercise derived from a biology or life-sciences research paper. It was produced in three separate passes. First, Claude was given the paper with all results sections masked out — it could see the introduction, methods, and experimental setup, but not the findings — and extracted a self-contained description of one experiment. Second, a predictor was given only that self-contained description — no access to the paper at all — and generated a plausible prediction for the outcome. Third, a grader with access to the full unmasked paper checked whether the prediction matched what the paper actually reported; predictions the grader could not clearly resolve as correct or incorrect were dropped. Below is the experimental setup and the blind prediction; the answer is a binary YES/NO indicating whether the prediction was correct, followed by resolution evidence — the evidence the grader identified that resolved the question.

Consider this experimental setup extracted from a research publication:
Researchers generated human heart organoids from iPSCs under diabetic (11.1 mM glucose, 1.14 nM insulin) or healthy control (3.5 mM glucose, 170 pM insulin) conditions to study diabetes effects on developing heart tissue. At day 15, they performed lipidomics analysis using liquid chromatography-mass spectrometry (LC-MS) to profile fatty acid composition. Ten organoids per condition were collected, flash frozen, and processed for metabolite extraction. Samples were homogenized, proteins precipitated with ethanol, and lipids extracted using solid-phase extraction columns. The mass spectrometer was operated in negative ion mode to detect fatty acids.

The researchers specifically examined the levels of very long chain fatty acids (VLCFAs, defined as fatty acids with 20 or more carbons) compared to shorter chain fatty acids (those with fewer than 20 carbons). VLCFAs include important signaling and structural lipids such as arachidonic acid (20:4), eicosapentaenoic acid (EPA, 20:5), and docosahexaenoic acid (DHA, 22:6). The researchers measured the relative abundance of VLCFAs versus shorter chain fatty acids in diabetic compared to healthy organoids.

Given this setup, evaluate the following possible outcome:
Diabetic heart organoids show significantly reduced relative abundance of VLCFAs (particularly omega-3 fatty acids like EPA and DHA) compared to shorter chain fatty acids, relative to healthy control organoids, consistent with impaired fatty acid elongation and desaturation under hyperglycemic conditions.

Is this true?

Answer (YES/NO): NO